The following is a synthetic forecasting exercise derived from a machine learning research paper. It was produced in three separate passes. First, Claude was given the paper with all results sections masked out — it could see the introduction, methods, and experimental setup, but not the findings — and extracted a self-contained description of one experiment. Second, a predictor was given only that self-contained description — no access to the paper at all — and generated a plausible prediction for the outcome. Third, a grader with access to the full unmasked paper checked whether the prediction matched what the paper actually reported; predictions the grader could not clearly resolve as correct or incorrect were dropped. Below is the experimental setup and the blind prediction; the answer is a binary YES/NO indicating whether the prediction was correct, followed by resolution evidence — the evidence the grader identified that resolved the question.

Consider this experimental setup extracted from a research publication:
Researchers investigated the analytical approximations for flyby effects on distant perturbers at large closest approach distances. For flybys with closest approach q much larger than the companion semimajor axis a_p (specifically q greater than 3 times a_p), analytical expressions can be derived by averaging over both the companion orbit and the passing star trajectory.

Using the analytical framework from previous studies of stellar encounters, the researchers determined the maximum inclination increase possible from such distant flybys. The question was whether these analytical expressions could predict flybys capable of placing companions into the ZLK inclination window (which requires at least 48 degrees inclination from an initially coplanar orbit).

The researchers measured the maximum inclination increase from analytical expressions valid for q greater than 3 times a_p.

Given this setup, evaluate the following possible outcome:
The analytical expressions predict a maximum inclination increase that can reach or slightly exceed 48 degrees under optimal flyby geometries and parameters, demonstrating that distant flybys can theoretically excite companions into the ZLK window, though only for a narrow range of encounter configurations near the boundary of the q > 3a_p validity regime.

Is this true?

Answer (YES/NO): NO